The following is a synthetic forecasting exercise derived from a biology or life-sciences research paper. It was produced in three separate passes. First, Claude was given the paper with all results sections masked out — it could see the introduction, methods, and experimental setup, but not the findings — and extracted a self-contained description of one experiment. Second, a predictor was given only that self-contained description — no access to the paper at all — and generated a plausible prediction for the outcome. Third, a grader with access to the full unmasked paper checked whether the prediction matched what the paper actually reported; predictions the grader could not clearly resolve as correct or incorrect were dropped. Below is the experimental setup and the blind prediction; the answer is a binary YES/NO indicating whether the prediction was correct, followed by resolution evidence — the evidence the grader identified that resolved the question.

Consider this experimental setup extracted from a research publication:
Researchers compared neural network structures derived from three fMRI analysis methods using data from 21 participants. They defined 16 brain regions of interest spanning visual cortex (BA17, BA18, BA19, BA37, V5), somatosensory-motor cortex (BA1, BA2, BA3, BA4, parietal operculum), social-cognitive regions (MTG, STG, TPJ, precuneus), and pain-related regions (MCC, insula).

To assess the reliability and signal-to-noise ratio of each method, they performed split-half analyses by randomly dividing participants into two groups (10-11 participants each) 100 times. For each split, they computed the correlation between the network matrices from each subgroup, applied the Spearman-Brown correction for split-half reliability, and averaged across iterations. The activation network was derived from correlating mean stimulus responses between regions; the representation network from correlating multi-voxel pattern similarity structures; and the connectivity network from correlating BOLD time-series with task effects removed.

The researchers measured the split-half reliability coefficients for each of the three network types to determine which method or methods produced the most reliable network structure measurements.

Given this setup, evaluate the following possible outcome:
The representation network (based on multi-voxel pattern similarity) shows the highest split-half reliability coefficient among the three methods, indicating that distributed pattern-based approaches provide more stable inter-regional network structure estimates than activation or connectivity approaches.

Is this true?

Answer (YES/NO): NO